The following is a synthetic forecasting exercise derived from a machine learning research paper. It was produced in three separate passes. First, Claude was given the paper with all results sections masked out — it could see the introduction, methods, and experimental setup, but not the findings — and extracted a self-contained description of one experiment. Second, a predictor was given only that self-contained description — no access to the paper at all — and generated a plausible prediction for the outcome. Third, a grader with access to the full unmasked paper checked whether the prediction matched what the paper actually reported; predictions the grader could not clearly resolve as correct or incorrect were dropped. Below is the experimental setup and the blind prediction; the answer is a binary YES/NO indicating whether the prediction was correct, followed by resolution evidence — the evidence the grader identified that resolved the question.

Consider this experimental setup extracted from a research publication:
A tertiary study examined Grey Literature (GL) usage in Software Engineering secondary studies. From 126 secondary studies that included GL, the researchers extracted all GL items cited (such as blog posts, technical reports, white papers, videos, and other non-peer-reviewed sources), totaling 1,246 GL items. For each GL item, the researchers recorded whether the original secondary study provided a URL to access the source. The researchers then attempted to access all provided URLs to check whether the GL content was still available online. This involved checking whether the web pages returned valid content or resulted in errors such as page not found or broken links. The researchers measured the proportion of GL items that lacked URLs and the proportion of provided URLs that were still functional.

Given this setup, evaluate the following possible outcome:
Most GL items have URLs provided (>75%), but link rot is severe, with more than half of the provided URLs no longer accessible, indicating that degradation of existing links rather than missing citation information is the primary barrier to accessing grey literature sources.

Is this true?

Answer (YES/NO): NO